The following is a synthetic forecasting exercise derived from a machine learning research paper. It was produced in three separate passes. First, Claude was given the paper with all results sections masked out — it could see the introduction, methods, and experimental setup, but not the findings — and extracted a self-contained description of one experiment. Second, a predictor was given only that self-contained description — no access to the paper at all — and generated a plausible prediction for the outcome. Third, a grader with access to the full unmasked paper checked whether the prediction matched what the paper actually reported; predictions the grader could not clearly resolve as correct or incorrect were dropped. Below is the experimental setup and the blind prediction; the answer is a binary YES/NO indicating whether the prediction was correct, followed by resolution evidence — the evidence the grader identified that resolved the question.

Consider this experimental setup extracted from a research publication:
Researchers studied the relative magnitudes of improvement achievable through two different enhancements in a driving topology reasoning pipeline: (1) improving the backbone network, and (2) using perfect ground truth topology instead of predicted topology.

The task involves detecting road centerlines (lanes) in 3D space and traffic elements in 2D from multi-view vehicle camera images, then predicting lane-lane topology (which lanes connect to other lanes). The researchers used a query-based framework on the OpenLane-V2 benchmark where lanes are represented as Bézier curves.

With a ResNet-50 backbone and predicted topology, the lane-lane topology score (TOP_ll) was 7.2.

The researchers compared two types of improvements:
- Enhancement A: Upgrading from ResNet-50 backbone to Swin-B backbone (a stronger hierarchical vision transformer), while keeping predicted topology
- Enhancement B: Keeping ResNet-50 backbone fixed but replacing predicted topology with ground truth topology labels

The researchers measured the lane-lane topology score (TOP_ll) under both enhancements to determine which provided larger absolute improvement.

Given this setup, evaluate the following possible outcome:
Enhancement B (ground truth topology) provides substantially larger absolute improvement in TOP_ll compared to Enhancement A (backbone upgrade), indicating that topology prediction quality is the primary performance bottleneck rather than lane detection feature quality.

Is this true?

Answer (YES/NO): NO